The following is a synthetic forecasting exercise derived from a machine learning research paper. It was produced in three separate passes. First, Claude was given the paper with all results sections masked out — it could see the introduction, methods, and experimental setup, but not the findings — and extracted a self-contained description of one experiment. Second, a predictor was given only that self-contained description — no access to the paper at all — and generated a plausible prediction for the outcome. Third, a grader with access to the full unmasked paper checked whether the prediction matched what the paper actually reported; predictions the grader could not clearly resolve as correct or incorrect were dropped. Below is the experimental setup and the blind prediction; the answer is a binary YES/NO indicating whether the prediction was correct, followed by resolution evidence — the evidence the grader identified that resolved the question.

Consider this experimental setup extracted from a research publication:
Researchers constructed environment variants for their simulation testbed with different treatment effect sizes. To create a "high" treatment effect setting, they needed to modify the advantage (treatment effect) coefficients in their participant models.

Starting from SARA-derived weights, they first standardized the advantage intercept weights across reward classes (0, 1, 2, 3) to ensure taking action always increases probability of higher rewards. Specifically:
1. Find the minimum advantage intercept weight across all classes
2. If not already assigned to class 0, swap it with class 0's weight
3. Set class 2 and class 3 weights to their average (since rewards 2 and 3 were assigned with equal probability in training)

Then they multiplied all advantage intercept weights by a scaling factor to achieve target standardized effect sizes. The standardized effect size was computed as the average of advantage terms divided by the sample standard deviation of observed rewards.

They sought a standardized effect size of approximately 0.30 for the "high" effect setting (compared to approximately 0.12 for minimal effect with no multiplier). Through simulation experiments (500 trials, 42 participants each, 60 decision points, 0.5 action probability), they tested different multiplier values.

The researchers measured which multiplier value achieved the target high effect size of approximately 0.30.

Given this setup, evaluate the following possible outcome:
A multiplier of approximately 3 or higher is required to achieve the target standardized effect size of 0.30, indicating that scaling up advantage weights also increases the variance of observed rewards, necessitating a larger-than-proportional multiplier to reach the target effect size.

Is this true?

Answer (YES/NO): NO